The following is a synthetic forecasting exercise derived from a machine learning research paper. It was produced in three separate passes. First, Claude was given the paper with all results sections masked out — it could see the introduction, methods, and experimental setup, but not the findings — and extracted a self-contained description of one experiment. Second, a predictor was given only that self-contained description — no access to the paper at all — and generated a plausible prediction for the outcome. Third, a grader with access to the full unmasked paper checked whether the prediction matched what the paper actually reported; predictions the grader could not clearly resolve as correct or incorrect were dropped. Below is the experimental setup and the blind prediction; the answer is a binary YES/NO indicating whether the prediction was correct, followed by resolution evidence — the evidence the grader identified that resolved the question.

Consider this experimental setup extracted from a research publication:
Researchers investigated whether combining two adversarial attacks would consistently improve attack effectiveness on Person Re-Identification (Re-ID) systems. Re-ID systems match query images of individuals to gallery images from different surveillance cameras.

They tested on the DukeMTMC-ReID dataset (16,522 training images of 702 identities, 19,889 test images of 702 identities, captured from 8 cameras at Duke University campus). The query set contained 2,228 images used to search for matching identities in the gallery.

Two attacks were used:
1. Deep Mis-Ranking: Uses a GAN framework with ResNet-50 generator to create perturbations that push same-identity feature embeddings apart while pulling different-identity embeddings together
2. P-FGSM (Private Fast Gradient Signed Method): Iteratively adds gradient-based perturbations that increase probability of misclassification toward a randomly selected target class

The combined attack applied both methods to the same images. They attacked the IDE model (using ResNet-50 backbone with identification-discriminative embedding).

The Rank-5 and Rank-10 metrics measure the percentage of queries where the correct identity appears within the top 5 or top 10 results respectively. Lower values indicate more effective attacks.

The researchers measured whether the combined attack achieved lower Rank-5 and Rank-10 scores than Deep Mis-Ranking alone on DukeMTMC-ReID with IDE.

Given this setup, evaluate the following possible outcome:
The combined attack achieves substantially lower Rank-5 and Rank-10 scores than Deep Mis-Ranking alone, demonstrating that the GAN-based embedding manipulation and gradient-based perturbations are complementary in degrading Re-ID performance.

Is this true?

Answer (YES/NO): NO